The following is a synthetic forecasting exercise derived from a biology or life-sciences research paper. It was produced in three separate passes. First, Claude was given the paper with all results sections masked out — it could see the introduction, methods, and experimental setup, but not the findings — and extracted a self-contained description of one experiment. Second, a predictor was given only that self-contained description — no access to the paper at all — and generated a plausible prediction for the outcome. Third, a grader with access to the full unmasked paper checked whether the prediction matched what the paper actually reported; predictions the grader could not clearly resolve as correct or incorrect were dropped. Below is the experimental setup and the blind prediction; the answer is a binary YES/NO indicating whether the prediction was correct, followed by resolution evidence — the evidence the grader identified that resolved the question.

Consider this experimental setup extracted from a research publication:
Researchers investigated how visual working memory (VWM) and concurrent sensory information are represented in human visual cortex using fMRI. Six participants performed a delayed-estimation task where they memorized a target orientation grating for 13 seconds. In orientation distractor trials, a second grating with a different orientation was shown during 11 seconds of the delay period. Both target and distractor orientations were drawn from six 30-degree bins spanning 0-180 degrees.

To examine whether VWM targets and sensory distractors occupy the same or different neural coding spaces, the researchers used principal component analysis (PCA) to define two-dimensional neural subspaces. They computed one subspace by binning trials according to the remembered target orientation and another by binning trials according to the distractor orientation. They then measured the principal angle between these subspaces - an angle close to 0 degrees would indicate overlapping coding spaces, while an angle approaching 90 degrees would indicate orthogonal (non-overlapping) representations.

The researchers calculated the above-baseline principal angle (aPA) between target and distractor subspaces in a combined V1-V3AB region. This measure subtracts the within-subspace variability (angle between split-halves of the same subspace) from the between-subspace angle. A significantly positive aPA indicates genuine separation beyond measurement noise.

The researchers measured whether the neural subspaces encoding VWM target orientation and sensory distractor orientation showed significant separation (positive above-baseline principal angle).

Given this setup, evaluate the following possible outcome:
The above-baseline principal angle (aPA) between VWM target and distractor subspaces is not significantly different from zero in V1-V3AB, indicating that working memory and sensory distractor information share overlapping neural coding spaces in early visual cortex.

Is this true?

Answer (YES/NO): NO